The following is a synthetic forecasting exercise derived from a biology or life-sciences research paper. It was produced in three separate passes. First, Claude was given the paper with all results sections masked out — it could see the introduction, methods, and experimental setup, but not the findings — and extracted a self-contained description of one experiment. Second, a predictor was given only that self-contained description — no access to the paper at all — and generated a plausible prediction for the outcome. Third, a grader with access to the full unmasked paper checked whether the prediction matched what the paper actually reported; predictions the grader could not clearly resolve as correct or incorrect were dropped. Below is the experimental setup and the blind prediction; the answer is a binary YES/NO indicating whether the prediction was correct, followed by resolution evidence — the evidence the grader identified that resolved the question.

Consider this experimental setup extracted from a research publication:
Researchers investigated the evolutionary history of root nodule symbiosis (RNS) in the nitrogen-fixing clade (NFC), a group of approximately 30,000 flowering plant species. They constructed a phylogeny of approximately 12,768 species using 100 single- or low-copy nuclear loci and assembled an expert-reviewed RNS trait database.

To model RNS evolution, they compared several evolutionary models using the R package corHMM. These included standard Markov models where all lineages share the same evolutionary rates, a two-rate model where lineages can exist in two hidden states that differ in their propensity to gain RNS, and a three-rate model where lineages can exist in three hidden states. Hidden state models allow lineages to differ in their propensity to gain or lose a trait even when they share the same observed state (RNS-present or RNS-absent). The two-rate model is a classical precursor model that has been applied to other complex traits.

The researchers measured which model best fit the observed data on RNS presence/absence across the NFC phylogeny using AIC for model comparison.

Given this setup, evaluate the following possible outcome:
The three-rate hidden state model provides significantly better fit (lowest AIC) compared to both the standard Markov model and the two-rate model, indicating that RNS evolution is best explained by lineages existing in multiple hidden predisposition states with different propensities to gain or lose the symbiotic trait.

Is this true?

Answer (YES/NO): YES